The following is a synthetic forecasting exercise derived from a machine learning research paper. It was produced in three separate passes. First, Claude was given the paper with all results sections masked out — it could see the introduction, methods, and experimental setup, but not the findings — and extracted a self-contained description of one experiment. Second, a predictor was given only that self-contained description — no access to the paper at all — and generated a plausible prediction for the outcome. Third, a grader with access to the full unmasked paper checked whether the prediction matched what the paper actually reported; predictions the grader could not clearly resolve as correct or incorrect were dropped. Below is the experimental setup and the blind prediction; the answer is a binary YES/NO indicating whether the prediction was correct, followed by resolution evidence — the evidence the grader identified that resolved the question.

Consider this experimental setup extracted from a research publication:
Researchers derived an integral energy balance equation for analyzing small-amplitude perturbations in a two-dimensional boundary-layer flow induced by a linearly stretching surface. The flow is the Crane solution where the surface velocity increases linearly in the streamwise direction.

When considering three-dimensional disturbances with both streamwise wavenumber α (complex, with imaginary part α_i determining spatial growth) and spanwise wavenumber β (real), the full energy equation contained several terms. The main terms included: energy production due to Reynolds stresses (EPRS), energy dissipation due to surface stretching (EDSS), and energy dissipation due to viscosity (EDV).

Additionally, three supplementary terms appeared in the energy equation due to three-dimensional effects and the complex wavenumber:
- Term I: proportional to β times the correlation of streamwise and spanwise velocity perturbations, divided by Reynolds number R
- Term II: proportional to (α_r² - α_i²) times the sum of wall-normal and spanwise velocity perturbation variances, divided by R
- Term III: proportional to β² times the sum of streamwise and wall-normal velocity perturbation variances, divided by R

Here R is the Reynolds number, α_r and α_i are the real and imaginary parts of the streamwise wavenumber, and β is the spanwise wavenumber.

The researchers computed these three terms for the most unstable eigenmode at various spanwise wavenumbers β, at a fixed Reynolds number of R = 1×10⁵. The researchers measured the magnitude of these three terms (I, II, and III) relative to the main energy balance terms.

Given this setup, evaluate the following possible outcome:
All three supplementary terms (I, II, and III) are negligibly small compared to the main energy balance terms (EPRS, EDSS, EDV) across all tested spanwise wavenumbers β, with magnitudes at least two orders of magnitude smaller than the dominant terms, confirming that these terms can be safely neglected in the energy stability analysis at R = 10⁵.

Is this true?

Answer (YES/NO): YES